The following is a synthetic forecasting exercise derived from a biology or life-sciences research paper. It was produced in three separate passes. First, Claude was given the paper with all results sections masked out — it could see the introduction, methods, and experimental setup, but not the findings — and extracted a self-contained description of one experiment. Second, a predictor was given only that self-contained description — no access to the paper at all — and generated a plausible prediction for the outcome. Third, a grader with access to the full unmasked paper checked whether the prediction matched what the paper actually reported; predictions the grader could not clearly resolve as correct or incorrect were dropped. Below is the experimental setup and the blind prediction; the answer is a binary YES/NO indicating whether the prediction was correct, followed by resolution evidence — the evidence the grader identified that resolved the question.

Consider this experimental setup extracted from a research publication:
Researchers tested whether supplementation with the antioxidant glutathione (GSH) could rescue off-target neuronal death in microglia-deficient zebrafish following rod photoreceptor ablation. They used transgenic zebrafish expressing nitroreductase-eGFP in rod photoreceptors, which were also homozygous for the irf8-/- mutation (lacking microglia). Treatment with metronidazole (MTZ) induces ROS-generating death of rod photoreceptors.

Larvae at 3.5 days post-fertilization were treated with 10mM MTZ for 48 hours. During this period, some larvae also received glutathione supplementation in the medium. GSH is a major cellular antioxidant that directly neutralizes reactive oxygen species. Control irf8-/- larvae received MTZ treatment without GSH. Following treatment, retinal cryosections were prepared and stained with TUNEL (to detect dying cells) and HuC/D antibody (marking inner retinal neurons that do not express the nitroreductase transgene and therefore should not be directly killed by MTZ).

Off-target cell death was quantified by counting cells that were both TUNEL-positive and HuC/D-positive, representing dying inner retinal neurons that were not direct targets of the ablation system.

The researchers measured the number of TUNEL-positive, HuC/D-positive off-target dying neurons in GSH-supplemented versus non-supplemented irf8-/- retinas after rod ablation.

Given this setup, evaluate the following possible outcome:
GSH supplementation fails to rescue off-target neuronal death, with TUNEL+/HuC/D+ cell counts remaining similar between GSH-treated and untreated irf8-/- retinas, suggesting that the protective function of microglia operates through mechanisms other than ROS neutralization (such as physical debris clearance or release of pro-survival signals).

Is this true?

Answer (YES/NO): NO